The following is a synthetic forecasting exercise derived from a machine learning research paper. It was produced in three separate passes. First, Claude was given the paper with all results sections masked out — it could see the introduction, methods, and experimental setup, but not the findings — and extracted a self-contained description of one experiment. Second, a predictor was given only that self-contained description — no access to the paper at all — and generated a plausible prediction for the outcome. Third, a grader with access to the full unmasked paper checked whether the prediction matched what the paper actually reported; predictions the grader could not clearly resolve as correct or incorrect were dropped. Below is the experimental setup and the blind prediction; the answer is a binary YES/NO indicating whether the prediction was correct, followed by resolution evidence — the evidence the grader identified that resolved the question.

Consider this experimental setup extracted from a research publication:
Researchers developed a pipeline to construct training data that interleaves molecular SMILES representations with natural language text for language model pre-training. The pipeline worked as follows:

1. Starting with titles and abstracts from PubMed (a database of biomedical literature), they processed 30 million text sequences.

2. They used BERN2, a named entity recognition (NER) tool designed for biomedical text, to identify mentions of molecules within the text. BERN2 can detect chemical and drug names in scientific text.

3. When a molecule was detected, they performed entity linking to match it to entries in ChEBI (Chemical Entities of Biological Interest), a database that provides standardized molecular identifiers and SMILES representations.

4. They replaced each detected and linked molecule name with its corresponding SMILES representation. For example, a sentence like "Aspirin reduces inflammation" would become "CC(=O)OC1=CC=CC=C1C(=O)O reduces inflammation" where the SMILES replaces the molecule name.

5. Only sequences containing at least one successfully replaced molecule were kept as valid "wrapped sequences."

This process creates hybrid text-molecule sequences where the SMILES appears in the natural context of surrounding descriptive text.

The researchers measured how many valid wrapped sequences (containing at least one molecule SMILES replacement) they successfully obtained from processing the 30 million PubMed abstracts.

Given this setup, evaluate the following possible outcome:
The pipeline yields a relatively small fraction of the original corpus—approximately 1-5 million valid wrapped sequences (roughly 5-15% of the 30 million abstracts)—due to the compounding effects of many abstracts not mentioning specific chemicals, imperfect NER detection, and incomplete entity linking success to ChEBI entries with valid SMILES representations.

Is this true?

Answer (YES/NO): NO